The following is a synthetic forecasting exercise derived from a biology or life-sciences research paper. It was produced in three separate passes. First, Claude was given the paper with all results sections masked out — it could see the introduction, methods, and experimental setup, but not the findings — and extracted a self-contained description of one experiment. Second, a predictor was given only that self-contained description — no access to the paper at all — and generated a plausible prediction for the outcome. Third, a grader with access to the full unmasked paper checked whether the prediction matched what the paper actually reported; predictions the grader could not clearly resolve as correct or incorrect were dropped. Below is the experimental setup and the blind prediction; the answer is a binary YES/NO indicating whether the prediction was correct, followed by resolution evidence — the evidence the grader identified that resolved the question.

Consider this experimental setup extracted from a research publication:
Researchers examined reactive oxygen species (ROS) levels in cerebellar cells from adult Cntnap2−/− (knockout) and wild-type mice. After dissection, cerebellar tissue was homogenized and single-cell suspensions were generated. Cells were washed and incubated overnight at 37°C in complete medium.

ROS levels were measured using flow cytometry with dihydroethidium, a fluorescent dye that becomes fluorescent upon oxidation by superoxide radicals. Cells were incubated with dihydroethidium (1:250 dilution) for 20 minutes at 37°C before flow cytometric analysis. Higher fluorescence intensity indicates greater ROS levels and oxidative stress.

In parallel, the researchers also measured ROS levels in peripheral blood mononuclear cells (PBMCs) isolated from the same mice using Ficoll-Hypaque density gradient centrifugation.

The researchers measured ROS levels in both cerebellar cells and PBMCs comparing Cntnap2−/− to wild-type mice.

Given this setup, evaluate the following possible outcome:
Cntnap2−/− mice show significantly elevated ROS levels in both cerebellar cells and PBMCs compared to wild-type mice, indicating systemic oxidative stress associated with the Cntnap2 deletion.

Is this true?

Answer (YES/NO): YES